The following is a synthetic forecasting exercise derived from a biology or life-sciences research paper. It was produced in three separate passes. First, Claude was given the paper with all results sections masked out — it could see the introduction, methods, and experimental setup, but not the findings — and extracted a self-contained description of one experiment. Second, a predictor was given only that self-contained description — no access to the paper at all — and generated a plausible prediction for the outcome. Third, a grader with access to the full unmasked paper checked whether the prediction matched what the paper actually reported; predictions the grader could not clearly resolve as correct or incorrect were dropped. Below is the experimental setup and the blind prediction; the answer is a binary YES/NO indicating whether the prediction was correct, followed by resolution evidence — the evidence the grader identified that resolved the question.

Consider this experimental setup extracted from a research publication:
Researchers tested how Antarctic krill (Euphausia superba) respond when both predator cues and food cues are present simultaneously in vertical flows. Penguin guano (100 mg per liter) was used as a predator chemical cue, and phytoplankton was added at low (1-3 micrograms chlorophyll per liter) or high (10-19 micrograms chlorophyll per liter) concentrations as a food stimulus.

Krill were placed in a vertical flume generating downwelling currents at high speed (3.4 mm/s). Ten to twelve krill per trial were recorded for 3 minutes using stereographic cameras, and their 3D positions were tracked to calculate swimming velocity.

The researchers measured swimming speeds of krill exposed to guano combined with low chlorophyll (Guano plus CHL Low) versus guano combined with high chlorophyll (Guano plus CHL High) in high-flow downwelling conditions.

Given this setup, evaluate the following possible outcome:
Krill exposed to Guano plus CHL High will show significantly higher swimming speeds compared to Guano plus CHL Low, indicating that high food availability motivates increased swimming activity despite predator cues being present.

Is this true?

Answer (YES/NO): YES